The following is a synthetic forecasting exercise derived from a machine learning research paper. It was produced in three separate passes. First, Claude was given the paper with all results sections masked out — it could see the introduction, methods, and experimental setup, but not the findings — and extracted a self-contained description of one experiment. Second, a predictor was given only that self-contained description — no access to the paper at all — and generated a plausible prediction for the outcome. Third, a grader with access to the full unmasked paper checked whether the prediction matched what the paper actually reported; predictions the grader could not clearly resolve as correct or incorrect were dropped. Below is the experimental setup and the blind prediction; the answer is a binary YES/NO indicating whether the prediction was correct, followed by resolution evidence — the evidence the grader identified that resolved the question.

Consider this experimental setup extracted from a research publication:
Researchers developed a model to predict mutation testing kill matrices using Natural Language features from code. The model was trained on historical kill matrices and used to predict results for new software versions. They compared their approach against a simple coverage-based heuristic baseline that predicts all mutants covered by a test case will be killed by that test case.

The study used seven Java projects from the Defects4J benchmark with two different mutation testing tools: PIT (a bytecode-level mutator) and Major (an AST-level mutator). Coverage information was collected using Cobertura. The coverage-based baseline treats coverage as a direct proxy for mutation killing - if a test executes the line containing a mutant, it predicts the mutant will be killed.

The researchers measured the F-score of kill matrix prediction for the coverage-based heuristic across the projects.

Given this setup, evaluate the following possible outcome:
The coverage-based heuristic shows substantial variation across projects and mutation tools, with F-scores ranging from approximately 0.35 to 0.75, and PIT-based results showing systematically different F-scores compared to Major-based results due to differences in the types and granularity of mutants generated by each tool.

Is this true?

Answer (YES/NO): NO